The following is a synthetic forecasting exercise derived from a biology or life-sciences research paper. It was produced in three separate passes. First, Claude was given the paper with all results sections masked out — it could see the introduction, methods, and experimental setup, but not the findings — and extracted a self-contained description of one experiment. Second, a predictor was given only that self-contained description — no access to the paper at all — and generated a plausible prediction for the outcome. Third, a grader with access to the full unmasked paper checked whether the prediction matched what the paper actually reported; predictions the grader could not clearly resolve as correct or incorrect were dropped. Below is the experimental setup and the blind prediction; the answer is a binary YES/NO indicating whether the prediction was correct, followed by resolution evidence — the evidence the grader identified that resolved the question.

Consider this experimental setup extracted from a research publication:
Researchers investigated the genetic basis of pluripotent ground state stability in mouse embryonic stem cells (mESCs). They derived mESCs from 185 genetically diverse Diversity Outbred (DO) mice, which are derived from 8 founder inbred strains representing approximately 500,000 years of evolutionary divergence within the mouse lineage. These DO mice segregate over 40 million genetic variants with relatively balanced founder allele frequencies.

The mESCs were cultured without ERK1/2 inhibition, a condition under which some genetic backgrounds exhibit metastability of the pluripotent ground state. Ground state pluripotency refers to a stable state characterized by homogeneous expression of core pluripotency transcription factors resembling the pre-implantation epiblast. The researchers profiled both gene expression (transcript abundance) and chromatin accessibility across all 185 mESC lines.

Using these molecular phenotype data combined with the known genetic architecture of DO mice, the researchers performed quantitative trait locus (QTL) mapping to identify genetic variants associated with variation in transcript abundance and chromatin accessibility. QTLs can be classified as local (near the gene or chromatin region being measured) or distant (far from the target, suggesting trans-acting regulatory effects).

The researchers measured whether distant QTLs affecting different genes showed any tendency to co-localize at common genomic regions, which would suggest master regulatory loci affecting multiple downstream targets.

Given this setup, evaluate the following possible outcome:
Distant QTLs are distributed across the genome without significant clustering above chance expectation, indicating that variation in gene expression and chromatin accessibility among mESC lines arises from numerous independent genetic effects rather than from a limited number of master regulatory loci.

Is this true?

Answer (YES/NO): NO